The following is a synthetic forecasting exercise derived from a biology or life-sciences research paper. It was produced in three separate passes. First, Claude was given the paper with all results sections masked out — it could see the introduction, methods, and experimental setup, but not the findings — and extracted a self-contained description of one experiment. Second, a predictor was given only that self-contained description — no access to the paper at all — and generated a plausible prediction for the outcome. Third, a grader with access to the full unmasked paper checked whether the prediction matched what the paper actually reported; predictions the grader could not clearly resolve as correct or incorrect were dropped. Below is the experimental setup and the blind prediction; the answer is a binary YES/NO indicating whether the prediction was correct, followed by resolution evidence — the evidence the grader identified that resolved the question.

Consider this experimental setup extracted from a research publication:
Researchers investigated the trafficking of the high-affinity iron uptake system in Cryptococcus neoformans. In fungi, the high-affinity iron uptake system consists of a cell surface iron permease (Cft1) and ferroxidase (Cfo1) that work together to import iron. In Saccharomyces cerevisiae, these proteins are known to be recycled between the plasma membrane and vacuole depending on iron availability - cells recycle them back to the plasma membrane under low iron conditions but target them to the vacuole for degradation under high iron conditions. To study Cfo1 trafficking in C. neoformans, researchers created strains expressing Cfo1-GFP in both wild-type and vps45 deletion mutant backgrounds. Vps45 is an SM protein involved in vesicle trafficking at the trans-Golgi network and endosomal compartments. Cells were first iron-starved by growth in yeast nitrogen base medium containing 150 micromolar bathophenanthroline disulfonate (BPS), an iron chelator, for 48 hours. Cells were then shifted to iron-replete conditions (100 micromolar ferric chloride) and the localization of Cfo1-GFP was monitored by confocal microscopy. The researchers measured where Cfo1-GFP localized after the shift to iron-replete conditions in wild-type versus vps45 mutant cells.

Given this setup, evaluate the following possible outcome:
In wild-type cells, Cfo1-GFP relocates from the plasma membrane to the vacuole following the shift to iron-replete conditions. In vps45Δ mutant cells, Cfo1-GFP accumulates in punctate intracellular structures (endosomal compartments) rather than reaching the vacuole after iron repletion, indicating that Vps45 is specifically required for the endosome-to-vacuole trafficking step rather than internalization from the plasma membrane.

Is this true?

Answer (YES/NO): NO